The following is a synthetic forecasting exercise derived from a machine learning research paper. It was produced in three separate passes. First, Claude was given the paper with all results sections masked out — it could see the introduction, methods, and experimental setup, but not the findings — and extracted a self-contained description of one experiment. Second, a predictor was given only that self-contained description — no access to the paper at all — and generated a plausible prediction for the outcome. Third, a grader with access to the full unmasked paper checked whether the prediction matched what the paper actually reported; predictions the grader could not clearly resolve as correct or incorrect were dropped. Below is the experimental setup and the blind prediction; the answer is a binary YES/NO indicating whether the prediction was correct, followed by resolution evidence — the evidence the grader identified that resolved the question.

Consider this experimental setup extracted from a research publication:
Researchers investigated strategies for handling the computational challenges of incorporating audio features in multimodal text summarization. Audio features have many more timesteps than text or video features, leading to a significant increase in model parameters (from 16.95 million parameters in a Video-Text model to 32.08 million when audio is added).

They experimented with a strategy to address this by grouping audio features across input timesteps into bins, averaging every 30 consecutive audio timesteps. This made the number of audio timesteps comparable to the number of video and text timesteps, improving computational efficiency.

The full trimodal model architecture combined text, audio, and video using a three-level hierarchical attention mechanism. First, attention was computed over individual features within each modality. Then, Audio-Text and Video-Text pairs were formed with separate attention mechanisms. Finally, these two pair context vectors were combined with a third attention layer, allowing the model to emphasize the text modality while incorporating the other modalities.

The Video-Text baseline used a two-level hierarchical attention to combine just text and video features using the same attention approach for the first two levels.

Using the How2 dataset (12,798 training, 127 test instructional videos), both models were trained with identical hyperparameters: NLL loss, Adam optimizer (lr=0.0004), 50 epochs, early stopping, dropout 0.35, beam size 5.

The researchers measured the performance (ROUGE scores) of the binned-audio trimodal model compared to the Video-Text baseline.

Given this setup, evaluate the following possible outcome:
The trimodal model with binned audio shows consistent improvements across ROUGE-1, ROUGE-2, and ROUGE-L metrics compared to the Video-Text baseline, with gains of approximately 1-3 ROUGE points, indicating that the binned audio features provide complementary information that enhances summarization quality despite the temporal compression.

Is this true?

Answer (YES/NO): NO